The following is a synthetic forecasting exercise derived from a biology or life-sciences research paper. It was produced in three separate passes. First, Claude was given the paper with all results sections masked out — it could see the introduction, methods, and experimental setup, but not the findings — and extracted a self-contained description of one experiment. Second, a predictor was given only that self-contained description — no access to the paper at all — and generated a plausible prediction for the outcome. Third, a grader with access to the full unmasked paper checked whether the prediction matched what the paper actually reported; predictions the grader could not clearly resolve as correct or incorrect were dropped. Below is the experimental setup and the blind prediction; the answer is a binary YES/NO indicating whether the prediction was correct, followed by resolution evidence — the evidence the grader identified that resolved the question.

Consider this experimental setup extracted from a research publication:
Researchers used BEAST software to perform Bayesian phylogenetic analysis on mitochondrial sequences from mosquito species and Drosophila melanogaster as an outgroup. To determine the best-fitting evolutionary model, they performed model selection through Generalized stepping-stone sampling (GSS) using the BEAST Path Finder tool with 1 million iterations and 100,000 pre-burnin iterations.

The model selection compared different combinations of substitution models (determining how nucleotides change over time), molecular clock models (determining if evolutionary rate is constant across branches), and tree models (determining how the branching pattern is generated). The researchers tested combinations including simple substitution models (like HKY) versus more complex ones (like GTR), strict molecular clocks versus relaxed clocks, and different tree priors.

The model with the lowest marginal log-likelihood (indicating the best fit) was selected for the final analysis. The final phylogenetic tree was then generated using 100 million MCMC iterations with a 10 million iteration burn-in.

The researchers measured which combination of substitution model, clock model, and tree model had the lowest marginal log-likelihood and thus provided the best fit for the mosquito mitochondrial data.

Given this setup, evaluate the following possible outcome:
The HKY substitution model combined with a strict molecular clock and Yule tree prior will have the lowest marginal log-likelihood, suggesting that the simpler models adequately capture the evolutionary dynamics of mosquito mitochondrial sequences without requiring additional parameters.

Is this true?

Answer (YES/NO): NO